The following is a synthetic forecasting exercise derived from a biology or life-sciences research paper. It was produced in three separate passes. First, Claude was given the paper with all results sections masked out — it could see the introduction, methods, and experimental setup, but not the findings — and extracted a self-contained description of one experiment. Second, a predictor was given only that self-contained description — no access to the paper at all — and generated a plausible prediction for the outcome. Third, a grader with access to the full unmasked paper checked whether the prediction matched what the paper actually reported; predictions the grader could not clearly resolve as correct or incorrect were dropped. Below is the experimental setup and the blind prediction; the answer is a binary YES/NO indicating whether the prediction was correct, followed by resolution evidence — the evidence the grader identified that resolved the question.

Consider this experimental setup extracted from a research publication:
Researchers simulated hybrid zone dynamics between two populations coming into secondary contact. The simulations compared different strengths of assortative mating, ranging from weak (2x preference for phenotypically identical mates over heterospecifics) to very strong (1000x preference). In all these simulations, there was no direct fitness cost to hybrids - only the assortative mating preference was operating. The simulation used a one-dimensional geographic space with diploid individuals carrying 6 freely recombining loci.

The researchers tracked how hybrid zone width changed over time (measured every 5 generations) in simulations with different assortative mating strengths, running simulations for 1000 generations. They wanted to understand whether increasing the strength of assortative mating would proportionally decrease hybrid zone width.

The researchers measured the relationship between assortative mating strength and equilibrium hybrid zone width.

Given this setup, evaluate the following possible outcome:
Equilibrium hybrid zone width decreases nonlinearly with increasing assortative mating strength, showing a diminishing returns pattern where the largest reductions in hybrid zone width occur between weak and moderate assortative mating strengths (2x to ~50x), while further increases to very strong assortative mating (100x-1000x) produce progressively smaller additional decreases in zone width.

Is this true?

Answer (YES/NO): NO